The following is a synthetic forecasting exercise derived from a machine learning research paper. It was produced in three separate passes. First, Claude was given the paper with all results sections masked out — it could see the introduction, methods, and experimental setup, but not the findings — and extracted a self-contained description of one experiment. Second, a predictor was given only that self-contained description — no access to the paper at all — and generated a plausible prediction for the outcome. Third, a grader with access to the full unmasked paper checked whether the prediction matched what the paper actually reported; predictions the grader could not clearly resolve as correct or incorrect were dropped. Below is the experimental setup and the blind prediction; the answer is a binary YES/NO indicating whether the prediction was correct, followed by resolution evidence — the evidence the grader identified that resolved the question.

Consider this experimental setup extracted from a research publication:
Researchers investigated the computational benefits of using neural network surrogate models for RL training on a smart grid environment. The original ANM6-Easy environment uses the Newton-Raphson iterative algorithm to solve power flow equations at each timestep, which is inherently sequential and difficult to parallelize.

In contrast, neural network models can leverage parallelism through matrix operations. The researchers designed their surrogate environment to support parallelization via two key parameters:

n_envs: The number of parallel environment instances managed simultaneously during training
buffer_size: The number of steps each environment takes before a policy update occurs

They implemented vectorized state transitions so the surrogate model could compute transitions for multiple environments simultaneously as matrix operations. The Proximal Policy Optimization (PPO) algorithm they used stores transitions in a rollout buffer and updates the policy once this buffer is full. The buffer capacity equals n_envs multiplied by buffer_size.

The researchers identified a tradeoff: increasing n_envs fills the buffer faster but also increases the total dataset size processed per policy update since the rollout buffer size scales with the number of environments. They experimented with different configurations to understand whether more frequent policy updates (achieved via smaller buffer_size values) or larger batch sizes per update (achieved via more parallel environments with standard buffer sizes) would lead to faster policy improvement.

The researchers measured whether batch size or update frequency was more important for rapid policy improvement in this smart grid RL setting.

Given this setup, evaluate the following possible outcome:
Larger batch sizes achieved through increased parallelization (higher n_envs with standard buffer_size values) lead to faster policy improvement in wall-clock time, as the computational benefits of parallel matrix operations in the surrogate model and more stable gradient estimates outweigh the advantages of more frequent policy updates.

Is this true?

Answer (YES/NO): NO